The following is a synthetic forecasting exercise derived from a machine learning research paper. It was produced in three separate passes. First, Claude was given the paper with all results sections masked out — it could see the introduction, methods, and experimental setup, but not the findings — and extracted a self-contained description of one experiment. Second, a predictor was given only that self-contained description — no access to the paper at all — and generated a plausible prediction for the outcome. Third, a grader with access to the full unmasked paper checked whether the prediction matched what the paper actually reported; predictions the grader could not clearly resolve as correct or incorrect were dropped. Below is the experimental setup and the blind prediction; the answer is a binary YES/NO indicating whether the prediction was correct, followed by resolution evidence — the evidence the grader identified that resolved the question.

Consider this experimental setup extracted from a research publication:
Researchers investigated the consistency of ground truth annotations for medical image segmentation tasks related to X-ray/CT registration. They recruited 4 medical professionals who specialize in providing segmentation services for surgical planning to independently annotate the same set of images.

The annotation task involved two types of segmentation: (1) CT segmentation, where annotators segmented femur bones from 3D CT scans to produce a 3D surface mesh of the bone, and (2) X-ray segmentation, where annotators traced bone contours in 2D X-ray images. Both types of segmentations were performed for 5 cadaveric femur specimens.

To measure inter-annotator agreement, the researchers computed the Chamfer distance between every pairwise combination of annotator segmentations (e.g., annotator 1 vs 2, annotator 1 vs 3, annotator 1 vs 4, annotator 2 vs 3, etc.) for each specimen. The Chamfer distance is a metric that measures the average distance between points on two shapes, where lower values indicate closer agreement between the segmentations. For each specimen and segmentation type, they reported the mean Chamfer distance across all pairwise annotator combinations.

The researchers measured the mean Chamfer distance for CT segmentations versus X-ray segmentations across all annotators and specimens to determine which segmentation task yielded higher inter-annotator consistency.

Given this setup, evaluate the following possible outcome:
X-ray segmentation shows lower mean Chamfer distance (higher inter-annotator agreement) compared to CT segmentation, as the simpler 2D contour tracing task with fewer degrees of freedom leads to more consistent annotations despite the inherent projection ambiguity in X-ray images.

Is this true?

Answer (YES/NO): YES